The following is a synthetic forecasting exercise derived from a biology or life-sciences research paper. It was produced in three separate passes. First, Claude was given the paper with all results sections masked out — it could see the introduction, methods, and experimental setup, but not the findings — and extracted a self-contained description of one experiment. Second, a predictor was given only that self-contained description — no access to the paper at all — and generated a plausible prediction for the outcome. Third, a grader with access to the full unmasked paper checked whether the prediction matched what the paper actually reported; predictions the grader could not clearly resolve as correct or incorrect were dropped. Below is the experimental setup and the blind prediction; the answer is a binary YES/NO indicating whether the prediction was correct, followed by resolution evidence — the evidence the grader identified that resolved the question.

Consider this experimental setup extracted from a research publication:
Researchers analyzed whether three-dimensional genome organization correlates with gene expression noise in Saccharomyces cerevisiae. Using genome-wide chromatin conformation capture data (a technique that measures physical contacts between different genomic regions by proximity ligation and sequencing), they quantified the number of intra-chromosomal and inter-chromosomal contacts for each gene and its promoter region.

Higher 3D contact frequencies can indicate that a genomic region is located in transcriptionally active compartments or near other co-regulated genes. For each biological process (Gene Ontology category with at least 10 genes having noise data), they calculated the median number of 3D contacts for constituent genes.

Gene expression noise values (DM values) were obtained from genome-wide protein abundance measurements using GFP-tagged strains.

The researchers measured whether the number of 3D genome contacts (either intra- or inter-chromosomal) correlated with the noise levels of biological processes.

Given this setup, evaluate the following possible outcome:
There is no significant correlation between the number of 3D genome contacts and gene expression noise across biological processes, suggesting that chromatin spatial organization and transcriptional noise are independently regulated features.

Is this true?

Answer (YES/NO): YES